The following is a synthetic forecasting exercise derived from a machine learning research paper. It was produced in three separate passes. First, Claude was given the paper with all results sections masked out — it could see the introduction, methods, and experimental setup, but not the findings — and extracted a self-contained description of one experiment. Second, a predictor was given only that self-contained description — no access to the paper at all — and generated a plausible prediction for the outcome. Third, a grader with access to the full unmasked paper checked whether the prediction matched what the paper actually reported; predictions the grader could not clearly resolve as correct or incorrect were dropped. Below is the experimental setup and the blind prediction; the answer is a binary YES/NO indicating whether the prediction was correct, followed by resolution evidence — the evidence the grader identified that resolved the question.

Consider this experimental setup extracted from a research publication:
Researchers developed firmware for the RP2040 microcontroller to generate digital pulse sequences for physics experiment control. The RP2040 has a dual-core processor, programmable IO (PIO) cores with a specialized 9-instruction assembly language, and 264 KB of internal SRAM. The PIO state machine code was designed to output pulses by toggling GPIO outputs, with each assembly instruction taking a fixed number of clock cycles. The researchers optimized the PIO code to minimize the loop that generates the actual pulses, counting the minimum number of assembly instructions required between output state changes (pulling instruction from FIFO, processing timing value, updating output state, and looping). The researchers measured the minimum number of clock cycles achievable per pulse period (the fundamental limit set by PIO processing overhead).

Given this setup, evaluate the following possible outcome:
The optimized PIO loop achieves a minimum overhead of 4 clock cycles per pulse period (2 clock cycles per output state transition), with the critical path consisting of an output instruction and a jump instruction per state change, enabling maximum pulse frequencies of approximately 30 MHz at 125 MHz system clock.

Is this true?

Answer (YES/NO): NO